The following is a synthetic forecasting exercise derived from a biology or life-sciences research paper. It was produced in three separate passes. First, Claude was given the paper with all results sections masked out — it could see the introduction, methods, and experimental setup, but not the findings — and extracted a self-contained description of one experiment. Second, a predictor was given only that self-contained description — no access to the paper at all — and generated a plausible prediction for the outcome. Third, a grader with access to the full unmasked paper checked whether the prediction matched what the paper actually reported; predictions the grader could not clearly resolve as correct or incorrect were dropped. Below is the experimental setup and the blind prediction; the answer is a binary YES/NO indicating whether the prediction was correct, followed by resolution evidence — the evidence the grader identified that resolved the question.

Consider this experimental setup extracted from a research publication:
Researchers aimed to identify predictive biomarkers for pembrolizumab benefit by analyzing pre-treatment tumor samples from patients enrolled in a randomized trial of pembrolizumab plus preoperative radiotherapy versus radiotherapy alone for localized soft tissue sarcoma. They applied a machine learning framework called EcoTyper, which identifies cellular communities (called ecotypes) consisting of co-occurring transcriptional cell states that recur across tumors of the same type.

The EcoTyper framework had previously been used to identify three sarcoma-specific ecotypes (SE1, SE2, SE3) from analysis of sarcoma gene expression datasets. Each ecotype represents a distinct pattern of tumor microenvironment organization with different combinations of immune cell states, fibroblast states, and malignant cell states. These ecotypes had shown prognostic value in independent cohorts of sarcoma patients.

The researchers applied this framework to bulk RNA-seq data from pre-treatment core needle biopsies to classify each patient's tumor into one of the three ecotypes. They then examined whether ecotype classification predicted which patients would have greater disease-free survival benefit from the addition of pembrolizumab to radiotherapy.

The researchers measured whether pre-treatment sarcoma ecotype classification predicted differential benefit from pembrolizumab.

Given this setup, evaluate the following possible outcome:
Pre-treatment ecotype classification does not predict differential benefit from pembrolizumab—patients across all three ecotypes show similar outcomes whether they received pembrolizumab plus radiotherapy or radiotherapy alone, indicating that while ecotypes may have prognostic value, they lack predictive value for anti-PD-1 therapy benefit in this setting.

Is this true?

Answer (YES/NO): NO